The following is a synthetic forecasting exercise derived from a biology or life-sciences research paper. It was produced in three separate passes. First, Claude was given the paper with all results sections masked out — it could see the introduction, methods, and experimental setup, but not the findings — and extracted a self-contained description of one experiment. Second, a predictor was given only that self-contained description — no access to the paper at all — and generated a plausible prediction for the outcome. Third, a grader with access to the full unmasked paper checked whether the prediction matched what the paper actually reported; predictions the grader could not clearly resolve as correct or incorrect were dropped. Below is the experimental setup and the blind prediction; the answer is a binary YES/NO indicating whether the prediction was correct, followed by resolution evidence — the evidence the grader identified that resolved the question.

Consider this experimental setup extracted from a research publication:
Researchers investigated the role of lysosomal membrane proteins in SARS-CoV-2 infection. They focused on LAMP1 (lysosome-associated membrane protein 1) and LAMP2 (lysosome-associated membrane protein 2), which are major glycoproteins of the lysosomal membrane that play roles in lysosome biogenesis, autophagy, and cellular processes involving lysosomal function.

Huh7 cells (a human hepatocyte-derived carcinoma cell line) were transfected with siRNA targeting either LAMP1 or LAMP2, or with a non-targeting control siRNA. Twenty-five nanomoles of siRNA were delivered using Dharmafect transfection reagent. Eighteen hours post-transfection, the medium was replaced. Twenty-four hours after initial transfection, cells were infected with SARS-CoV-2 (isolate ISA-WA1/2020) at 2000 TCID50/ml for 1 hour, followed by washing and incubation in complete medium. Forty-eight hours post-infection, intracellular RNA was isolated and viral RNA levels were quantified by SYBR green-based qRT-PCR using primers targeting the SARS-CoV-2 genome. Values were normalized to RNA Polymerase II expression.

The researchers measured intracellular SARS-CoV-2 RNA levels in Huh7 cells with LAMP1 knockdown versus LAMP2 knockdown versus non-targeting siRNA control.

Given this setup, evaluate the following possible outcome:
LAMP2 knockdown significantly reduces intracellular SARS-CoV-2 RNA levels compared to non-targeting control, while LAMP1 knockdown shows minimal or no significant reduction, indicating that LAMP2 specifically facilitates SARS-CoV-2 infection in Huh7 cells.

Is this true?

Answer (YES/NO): NO